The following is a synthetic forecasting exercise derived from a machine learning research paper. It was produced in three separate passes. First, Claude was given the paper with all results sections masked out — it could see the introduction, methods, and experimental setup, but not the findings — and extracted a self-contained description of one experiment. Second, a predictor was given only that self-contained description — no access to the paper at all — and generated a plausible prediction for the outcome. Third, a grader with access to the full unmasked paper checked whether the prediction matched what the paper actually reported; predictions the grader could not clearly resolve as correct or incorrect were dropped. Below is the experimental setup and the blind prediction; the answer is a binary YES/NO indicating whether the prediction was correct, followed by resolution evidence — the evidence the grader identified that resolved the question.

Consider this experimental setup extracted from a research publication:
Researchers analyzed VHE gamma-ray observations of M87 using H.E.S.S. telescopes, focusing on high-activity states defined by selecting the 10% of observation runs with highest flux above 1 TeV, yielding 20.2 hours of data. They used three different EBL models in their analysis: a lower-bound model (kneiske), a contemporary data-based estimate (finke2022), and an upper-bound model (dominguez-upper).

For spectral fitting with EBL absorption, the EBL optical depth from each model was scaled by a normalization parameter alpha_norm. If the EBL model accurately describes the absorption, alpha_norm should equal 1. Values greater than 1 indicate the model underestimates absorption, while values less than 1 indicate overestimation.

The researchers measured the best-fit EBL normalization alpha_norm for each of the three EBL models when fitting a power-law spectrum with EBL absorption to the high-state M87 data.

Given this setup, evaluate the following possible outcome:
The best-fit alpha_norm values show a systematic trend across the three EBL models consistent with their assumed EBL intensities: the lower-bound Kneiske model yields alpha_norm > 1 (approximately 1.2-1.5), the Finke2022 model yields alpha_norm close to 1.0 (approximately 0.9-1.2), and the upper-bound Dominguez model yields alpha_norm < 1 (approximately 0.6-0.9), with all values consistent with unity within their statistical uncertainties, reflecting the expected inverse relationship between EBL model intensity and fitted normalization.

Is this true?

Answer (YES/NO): NO